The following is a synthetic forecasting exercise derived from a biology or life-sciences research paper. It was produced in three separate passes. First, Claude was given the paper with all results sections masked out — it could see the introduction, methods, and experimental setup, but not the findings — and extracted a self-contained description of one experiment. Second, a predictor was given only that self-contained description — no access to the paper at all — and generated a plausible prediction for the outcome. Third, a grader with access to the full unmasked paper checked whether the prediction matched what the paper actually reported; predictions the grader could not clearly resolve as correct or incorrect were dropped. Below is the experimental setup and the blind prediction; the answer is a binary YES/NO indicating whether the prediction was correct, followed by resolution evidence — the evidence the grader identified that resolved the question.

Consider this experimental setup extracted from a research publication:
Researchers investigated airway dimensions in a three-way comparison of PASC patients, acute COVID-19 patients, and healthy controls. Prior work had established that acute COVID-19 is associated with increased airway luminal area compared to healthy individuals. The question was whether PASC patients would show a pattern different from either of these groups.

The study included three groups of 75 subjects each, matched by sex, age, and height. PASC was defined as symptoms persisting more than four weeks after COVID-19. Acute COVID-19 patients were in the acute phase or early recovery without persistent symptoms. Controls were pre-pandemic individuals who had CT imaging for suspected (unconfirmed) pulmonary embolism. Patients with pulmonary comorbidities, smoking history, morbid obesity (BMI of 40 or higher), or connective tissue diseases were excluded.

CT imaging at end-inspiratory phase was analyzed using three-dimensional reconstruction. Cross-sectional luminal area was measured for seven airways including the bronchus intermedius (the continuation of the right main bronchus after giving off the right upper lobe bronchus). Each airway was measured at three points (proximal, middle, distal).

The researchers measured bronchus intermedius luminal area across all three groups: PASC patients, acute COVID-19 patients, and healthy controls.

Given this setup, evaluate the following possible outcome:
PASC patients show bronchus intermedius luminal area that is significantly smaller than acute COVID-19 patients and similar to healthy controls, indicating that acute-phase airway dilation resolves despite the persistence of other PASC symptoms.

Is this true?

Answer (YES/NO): NO